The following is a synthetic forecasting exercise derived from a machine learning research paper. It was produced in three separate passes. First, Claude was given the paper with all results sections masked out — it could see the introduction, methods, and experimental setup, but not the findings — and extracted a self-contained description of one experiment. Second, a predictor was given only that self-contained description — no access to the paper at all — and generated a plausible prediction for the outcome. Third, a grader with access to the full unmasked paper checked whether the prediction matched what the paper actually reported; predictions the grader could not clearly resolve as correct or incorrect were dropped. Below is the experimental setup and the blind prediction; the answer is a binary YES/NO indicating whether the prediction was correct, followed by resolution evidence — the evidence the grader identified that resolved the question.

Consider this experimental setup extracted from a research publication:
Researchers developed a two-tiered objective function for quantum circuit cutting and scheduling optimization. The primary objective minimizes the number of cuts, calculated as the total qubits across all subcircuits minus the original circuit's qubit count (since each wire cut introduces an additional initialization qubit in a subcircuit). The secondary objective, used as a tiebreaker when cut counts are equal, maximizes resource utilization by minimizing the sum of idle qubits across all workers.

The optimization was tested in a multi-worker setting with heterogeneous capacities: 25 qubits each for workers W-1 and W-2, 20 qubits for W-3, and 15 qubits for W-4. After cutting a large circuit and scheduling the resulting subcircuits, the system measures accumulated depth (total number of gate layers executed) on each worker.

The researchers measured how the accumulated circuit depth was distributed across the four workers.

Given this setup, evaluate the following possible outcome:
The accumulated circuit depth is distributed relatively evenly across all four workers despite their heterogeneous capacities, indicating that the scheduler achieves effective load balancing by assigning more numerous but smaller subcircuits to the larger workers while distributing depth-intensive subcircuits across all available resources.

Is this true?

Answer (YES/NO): NO